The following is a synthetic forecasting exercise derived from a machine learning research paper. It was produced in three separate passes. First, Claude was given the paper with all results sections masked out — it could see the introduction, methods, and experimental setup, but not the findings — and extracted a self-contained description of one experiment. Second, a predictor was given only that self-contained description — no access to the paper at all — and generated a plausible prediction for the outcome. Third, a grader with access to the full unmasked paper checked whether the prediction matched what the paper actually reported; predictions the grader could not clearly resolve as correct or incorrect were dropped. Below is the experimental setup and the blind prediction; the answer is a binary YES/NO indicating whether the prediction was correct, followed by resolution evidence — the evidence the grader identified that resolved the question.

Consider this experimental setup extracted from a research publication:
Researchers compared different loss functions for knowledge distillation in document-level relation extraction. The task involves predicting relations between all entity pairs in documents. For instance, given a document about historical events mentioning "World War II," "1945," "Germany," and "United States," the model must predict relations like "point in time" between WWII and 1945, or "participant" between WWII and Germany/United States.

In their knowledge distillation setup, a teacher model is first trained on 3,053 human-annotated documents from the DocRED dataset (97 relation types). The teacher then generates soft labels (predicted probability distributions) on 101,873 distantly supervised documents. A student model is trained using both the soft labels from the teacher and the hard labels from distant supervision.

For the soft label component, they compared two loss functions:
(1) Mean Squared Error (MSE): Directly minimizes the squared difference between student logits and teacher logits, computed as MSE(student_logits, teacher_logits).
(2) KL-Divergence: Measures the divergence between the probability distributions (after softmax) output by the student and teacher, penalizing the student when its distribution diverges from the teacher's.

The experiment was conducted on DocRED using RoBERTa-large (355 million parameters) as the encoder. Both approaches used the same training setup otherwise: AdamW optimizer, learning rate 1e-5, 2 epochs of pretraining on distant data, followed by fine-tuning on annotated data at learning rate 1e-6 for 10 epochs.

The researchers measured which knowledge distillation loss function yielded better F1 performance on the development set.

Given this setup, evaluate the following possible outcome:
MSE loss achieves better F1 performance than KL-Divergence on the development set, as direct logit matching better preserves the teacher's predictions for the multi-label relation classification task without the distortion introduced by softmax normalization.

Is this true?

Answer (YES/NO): YES